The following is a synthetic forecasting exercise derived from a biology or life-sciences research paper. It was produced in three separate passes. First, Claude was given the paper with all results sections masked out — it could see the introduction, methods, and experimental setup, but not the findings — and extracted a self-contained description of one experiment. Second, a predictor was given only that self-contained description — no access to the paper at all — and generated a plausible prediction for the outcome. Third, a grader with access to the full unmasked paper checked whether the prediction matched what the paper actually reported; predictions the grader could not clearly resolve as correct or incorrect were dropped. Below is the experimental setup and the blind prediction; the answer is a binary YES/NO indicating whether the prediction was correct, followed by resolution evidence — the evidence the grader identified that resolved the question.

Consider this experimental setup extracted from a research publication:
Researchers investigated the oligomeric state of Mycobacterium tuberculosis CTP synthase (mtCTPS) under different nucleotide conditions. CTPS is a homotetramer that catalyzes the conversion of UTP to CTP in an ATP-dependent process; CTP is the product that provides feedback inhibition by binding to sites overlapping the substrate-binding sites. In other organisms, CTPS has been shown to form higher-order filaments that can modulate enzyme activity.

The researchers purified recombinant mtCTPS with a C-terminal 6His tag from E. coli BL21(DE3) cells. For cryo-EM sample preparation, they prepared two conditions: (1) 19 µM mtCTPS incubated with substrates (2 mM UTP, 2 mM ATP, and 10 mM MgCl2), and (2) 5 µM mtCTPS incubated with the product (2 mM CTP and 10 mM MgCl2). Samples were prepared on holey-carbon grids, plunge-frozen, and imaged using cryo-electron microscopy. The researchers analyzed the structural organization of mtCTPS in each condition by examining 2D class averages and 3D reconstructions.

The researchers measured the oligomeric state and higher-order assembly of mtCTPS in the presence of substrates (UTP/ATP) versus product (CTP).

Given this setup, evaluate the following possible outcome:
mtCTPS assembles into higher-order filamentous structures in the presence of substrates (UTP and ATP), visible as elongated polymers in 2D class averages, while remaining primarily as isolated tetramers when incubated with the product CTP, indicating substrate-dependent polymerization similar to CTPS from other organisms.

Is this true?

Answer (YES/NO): YES